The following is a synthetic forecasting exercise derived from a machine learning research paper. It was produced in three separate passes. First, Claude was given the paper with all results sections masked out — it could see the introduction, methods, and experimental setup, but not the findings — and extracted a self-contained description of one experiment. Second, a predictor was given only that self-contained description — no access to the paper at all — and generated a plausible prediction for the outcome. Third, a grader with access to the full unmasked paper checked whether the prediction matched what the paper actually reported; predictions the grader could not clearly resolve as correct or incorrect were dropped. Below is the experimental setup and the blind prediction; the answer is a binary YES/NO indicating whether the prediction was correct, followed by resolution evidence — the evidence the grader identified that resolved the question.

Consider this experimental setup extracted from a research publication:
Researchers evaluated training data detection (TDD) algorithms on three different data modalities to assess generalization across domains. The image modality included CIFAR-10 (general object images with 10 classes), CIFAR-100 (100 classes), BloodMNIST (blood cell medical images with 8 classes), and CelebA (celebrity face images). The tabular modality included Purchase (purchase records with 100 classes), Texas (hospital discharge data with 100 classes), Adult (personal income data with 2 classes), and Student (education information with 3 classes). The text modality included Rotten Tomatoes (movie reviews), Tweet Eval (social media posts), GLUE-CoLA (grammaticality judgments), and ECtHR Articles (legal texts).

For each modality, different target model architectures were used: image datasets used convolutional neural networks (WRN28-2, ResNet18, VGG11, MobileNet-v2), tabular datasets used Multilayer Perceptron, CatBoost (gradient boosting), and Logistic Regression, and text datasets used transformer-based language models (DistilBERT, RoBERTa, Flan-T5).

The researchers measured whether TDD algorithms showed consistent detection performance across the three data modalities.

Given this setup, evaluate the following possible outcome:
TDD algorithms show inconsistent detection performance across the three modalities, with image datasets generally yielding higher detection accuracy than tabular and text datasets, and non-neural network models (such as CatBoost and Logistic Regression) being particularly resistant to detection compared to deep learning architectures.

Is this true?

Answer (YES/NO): NO